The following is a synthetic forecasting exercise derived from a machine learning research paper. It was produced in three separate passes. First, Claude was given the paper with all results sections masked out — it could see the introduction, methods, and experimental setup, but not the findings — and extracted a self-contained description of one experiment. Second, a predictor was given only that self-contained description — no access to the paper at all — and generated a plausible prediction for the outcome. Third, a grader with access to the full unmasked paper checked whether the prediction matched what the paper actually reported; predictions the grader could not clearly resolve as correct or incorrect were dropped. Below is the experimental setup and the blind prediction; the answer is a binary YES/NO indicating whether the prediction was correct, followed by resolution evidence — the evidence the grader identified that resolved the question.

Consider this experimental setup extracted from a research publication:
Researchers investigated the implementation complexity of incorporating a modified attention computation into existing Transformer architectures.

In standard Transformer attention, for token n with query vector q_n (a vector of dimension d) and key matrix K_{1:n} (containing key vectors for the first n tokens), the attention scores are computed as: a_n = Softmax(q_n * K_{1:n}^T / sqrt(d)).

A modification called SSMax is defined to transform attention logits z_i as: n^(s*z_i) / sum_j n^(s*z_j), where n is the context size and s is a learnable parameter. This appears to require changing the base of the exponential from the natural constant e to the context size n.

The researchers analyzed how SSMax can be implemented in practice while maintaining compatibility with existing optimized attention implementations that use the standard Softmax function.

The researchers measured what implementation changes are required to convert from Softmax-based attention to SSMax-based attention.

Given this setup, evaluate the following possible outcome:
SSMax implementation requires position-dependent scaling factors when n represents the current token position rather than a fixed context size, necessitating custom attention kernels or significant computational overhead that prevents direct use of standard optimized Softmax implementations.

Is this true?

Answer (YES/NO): NO